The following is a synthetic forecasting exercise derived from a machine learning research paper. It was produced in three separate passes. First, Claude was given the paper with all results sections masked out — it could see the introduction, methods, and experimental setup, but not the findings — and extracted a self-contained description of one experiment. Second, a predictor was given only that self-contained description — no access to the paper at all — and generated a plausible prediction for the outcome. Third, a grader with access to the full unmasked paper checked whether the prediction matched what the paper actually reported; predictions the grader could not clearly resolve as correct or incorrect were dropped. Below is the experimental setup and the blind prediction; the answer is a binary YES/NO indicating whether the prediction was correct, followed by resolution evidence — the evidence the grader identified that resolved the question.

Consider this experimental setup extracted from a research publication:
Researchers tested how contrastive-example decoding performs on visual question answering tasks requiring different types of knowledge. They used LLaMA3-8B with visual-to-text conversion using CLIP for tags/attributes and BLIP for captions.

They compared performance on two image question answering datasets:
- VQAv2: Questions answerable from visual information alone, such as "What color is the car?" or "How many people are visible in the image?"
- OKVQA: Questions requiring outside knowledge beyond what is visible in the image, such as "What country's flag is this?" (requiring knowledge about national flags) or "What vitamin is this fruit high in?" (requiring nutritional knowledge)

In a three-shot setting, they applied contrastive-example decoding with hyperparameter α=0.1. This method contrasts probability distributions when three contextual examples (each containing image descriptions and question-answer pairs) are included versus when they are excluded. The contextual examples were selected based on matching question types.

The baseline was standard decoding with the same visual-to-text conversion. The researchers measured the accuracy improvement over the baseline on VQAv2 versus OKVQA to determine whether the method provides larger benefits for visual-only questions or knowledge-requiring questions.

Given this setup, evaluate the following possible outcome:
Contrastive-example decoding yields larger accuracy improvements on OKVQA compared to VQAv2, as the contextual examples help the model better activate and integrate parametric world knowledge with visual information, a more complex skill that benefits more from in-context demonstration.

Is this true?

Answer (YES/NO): YES